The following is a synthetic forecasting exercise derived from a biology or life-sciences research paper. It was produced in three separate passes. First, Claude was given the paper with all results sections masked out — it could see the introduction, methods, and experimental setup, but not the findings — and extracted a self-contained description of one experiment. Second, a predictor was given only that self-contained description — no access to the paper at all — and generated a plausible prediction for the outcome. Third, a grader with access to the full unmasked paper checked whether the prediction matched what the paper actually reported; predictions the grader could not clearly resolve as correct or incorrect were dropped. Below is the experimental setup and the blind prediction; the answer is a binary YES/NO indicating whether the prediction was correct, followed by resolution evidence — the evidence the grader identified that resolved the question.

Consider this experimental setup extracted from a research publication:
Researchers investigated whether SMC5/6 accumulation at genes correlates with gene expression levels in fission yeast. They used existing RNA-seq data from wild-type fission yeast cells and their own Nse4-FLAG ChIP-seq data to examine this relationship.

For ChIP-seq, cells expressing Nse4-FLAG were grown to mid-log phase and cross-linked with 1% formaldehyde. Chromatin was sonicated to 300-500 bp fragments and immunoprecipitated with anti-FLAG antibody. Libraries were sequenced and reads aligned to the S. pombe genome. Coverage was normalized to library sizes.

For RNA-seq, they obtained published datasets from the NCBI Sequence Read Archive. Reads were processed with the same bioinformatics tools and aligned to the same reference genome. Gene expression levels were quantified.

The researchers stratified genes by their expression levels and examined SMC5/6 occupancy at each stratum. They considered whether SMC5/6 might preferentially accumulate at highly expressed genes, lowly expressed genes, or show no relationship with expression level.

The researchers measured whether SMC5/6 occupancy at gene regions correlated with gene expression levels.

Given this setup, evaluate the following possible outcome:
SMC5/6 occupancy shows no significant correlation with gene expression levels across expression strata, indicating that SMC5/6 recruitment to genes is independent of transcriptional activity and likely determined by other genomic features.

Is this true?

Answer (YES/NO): NO